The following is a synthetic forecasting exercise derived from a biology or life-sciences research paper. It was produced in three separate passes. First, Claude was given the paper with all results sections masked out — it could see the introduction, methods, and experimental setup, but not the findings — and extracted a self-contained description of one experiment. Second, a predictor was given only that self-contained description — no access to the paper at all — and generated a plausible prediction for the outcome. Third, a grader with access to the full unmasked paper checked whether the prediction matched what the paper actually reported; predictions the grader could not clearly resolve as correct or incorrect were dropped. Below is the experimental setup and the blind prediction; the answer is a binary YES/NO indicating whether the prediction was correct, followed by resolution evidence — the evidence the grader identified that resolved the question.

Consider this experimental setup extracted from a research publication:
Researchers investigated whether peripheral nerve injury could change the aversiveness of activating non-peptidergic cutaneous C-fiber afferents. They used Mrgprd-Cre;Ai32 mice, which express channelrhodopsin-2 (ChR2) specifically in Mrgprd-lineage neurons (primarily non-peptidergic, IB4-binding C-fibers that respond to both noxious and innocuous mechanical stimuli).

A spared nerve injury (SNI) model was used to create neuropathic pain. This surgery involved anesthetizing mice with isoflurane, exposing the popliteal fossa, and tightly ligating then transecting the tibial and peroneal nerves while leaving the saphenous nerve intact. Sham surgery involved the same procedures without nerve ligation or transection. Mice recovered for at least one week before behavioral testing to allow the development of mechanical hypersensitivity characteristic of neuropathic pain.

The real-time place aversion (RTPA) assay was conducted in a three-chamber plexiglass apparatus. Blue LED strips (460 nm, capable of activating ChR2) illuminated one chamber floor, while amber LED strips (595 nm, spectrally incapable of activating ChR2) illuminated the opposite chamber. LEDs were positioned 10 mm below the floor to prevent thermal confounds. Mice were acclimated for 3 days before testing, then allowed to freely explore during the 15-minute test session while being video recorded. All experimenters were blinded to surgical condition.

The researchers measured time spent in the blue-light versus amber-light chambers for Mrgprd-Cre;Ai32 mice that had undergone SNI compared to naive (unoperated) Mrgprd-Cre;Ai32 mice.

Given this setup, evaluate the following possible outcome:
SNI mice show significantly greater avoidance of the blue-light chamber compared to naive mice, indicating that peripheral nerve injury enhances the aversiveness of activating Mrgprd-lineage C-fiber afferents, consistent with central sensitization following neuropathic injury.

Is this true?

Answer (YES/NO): YES